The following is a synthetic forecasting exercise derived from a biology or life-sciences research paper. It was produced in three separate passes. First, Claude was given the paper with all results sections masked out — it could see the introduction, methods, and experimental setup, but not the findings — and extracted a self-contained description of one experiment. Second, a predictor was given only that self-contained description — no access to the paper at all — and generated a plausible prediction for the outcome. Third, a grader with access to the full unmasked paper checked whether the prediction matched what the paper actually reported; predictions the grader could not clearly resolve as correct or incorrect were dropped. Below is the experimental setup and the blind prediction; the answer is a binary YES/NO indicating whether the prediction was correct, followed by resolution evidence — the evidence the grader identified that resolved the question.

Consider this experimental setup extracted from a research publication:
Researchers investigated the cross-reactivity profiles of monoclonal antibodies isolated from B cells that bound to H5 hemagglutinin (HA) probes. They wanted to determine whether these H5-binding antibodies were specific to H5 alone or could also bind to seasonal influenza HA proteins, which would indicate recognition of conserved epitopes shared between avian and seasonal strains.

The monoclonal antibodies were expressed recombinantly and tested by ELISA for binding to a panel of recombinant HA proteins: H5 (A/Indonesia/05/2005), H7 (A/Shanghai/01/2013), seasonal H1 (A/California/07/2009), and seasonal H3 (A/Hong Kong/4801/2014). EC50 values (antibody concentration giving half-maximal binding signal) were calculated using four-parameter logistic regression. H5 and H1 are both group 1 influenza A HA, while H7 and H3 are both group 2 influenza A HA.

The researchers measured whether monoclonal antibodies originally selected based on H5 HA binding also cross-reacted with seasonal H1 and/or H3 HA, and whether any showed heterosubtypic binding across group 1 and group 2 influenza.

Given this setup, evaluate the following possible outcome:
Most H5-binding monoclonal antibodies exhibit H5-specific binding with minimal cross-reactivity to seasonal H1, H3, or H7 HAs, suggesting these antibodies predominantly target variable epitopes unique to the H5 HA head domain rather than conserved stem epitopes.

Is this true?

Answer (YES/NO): NO